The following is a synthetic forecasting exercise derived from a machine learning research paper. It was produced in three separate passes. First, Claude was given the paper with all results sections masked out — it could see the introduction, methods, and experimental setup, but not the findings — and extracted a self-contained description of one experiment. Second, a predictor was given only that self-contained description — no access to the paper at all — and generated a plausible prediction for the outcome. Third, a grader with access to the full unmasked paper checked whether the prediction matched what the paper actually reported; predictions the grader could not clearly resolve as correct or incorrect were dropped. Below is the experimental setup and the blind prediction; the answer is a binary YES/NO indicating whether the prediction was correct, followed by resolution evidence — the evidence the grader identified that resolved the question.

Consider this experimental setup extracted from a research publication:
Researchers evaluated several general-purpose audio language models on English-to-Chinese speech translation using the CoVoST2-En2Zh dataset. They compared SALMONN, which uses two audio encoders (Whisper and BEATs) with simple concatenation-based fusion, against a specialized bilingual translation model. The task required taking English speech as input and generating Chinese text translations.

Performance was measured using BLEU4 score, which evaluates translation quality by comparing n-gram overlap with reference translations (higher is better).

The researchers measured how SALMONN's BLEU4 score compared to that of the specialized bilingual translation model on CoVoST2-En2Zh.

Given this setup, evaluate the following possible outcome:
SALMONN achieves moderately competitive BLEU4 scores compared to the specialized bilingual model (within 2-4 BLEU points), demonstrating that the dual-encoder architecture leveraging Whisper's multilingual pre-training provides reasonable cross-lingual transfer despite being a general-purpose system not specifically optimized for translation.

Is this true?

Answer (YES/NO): NO